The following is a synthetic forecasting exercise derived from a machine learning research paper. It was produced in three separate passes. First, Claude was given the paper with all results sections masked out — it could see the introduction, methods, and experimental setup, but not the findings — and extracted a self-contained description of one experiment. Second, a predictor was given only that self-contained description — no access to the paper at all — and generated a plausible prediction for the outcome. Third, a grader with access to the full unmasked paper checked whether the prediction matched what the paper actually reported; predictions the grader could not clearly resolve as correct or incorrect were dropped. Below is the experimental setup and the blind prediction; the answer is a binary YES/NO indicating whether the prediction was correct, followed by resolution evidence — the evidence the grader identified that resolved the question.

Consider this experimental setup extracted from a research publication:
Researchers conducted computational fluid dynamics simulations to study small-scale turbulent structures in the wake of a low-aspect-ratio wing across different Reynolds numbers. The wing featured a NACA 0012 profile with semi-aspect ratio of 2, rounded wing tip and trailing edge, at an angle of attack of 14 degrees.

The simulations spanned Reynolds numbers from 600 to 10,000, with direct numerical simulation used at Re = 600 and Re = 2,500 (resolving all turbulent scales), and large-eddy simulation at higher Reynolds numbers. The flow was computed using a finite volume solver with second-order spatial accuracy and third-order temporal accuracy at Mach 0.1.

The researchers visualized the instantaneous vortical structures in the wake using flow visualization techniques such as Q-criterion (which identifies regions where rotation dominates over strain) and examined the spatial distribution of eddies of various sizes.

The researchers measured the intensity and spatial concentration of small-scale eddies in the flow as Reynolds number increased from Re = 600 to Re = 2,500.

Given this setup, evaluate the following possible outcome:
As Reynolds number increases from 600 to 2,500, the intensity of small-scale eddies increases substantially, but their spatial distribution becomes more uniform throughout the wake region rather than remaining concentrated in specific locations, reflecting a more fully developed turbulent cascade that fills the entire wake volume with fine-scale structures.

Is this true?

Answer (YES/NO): NO